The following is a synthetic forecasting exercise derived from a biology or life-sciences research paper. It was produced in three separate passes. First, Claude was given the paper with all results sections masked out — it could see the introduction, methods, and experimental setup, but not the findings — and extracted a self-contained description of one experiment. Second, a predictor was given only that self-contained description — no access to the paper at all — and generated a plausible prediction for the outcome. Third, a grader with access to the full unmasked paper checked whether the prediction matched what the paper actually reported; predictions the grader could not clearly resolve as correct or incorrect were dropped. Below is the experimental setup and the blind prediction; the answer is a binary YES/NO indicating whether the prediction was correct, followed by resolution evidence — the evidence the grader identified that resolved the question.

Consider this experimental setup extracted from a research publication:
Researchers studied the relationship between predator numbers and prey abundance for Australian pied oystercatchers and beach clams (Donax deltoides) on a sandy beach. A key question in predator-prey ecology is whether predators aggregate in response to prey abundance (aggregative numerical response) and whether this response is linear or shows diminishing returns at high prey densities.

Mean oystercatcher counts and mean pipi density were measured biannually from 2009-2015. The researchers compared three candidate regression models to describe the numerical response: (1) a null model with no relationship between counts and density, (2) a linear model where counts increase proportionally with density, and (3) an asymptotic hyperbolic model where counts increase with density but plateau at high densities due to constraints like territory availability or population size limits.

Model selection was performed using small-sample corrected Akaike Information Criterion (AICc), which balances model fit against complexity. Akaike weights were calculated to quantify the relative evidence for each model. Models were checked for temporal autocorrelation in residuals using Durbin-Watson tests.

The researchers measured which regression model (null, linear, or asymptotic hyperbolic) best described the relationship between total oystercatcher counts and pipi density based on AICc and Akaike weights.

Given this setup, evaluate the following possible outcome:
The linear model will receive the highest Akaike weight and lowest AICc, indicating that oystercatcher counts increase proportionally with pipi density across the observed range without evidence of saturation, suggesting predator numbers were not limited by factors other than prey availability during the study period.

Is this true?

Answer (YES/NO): YES